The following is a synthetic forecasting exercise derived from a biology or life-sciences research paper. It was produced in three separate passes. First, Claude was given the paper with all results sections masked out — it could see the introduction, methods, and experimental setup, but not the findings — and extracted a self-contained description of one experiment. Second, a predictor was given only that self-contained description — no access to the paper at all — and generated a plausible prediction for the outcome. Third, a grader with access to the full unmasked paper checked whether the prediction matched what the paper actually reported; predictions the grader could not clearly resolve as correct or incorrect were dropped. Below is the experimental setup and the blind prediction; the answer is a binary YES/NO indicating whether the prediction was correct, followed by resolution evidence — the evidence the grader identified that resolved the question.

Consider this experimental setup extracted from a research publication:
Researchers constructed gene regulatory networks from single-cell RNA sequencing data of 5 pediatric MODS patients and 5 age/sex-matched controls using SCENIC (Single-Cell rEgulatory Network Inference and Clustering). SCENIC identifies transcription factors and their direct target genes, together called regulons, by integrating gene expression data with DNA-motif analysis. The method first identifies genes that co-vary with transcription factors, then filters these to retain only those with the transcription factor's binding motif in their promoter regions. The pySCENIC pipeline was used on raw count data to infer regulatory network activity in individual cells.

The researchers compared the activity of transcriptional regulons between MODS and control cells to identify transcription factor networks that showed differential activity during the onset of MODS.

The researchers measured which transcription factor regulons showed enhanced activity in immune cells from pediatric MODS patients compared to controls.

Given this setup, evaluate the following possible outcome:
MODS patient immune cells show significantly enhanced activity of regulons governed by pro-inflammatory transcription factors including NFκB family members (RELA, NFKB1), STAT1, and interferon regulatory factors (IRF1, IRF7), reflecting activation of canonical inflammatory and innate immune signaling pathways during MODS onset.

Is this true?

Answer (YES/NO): NO